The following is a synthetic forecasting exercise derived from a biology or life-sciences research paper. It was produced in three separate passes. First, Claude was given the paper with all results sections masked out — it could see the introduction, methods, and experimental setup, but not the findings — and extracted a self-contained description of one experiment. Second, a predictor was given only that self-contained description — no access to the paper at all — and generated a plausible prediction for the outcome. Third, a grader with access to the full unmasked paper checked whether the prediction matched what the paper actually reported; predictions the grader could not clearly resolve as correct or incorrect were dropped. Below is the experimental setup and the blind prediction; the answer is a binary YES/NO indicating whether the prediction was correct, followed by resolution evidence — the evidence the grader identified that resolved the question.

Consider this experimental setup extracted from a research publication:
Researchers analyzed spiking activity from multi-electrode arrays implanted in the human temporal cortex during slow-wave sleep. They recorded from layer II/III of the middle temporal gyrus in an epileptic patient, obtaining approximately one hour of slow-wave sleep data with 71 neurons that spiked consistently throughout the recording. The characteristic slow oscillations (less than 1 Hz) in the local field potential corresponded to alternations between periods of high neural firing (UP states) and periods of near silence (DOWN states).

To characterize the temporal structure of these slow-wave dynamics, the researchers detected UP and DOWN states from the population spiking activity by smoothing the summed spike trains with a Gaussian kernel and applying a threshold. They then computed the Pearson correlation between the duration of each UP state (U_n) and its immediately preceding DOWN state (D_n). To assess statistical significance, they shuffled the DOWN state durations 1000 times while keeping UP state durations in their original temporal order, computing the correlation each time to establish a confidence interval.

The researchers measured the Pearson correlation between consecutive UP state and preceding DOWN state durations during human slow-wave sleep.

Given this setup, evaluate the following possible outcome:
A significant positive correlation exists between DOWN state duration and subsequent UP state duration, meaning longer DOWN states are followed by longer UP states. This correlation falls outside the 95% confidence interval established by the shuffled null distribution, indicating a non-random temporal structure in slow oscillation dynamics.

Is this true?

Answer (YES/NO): NO